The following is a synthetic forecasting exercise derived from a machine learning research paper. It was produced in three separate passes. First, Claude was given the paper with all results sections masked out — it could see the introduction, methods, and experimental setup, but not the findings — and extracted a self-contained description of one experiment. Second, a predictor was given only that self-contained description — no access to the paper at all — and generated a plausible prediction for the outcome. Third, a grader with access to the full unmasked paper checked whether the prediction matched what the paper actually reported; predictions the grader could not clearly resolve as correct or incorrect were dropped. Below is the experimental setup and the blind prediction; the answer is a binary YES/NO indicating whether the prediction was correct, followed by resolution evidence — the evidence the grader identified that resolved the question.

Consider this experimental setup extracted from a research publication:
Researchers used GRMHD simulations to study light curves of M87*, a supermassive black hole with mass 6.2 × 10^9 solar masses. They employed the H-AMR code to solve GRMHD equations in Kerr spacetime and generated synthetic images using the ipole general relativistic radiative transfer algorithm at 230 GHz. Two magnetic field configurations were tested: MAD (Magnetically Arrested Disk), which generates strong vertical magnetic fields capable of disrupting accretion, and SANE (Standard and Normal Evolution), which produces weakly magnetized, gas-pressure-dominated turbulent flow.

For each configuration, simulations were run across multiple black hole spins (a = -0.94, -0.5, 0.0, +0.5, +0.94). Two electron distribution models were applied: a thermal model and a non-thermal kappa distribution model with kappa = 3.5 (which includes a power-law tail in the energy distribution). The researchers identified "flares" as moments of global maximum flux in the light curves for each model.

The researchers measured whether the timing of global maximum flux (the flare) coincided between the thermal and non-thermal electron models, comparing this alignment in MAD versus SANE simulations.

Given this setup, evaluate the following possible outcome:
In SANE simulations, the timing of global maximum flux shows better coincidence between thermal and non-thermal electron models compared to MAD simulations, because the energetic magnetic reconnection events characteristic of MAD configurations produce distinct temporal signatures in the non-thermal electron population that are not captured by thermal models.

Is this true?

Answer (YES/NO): NO